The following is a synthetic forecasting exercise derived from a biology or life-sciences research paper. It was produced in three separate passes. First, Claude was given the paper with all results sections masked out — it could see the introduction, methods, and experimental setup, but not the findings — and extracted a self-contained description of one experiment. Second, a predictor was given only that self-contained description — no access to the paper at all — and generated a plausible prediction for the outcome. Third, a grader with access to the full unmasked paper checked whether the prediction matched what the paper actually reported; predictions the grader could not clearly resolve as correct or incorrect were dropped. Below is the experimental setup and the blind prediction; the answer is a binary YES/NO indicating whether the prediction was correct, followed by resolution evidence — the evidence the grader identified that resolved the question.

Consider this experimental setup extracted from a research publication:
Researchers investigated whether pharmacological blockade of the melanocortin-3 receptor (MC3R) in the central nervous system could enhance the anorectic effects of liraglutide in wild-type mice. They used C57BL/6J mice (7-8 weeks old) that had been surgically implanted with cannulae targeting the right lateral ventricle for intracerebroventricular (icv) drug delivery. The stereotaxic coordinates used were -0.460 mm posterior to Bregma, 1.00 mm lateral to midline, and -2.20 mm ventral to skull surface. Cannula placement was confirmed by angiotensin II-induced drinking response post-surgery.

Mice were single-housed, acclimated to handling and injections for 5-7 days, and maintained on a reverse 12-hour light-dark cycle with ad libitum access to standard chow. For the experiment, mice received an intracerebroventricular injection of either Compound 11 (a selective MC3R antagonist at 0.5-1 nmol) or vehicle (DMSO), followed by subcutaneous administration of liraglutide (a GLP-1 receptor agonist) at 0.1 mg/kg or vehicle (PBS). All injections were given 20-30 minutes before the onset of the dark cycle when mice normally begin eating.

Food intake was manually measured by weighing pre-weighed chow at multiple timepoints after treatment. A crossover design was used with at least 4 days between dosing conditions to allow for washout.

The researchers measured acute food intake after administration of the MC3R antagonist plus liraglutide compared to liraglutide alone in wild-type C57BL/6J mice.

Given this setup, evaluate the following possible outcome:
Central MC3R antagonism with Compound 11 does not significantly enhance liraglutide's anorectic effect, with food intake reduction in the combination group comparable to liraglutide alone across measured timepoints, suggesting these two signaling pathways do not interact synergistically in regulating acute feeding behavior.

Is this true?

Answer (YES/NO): NO